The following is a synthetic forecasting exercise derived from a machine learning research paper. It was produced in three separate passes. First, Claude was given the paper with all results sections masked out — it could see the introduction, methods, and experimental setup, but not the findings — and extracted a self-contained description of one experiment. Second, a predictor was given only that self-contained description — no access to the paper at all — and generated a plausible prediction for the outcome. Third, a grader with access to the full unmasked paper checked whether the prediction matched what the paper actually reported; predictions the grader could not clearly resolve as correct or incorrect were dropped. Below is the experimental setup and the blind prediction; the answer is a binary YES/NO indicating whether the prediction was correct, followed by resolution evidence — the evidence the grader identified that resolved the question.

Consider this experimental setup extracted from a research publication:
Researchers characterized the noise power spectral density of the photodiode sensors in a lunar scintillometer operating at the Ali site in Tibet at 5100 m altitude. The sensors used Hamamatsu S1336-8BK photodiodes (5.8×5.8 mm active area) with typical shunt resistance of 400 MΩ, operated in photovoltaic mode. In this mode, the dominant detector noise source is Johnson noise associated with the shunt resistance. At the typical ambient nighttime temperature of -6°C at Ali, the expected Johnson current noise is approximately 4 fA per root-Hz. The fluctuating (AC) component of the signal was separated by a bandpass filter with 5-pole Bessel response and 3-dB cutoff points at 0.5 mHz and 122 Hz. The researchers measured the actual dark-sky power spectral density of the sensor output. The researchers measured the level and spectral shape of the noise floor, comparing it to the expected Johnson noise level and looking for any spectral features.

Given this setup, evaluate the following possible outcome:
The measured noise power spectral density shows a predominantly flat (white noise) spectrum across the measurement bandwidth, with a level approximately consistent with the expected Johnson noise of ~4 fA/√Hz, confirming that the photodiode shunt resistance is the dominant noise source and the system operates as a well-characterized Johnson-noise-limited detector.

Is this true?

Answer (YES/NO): NO